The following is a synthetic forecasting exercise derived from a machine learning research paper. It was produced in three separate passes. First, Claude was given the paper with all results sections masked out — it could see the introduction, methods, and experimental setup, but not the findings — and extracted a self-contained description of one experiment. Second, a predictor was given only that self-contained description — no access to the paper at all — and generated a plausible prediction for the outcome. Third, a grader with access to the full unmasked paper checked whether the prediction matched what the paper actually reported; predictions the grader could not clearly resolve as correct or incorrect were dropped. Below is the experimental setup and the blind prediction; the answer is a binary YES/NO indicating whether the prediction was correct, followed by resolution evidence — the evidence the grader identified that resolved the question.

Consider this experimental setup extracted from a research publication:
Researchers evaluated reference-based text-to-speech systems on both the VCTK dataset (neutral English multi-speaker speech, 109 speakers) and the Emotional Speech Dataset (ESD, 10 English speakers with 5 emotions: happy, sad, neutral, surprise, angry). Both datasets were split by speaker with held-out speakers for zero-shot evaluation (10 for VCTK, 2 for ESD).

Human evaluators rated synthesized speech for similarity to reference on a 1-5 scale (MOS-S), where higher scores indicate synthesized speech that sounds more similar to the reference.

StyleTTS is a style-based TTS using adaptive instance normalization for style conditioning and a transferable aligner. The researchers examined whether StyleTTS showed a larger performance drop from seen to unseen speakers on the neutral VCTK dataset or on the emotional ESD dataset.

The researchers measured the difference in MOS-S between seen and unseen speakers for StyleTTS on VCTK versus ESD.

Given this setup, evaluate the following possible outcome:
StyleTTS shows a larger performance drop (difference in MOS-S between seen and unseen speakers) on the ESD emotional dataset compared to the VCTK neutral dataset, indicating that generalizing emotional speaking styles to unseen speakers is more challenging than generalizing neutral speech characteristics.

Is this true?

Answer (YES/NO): YES